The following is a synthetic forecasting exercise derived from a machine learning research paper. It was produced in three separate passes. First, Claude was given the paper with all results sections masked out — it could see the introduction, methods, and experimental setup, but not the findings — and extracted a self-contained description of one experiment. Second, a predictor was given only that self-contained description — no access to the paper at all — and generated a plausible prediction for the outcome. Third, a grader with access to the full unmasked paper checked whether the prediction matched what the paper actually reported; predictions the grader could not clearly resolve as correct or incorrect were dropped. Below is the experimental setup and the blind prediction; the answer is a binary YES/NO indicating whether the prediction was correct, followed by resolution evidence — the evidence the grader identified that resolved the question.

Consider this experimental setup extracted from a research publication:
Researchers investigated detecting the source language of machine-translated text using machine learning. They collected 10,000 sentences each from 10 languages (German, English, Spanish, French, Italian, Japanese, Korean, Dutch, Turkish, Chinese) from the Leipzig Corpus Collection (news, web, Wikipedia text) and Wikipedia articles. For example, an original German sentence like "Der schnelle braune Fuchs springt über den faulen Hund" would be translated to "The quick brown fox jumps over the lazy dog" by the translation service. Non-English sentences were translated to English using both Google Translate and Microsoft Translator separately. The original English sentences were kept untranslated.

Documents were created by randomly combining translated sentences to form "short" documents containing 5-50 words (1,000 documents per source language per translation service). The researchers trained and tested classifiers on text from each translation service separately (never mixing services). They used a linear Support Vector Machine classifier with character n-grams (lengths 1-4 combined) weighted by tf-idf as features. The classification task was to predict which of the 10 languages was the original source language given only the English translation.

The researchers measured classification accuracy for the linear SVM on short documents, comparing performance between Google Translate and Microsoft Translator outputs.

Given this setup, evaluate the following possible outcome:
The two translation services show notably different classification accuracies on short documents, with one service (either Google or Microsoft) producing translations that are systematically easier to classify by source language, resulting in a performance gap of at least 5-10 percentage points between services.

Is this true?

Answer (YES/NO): YES